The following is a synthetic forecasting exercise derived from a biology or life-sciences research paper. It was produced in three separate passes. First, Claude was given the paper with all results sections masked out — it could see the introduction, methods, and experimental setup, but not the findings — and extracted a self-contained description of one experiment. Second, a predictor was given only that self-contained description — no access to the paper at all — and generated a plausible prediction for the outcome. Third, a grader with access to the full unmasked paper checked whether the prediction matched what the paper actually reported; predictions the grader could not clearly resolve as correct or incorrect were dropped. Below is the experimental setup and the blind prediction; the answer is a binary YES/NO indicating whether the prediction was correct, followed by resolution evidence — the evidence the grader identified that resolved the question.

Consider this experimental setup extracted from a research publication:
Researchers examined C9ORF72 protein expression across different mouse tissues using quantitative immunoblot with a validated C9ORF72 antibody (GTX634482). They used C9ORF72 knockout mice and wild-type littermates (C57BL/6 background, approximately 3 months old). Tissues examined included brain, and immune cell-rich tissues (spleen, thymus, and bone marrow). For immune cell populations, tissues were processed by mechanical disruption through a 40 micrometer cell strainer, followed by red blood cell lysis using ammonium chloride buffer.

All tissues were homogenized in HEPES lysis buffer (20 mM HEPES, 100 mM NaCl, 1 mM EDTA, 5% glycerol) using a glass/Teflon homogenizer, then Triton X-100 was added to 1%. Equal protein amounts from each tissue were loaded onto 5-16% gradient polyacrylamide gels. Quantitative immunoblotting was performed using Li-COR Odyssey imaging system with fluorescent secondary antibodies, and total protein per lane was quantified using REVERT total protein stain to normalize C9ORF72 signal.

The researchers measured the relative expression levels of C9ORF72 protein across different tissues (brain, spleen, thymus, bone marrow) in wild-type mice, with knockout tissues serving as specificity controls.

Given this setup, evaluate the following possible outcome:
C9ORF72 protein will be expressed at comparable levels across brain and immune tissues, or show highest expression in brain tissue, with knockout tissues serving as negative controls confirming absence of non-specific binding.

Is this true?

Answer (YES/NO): YES